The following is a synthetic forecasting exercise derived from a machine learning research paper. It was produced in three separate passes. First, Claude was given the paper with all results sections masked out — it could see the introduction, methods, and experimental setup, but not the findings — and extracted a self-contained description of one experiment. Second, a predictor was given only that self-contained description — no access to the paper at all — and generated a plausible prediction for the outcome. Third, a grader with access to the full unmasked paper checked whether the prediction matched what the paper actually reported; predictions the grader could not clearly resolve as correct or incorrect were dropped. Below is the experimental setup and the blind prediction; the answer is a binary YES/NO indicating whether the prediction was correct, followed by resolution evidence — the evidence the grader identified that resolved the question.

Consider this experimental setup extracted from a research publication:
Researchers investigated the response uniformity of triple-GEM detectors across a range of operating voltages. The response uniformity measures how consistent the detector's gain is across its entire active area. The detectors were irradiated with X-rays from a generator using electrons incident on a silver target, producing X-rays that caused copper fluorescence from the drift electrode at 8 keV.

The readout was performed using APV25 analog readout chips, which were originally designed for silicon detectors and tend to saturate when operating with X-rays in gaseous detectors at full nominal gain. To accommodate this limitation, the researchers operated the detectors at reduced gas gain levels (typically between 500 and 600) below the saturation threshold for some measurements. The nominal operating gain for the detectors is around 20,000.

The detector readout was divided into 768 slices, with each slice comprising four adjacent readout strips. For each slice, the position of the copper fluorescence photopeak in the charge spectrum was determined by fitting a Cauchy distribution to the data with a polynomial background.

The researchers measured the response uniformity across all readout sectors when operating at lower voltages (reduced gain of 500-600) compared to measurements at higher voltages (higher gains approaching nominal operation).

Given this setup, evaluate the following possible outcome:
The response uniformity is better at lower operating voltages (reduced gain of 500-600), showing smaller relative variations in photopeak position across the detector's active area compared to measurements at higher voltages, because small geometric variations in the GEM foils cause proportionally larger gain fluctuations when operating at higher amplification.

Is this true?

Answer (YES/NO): NO